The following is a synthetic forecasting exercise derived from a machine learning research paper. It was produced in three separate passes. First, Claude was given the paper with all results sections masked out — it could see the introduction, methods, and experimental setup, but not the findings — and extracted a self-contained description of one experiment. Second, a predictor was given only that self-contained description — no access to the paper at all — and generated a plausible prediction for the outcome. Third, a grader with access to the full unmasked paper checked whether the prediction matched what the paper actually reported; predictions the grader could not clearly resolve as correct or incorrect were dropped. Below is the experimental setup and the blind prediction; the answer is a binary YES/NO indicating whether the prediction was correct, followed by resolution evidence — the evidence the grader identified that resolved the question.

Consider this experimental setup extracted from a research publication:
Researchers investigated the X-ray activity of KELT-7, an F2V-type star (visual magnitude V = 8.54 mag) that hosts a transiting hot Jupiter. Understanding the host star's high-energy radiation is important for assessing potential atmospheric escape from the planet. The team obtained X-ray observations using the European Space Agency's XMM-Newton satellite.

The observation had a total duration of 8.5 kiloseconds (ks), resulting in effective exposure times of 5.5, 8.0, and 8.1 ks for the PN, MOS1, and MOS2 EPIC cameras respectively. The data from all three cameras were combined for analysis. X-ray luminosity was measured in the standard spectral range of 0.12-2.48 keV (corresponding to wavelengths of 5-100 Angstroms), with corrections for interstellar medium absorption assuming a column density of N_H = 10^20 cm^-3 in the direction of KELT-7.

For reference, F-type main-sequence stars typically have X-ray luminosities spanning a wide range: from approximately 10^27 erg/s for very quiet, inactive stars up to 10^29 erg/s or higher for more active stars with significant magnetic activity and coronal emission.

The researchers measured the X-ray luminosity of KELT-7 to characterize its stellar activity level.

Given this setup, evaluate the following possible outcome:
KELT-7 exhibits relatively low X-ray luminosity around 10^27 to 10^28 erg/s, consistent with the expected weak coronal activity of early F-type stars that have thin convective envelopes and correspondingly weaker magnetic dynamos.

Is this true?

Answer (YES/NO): NO